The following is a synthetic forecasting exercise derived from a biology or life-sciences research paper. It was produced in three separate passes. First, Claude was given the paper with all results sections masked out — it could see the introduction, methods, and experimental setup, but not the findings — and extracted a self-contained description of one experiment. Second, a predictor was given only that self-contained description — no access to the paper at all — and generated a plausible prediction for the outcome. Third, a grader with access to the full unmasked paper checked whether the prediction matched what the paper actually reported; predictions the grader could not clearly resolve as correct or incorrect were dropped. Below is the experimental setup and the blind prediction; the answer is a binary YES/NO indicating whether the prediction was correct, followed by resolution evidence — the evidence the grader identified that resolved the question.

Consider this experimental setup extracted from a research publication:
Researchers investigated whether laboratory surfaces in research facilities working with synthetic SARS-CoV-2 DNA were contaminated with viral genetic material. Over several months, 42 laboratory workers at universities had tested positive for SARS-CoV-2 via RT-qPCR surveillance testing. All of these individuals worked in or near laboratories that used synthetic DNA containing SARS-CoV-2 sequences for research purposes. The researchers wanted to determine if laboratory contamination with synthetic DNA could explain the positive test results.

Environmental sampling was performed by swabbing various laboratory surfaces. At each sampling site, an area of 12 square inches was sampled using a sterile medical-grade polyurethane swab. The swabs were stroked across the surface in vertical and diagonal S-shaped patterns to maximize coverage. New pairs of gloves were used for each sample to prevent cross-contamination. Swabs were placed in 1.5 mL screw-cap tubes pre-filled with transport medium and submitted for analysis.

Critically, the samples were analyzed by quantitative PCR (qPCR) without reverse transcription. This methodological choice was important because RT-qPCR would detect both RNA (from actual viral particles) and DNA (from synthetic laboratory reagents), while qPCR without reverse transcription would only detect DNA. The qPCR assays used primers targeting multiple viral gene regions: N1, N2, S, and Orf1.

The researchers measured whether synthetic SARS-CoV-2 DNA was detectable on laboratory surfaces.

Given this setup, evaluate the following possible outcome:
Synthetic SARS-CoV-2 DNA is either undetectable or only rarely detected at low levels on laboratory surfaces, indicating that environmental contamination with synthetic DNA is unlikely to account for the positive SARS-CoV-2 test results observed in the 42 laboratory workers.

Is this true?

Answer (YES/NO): NO